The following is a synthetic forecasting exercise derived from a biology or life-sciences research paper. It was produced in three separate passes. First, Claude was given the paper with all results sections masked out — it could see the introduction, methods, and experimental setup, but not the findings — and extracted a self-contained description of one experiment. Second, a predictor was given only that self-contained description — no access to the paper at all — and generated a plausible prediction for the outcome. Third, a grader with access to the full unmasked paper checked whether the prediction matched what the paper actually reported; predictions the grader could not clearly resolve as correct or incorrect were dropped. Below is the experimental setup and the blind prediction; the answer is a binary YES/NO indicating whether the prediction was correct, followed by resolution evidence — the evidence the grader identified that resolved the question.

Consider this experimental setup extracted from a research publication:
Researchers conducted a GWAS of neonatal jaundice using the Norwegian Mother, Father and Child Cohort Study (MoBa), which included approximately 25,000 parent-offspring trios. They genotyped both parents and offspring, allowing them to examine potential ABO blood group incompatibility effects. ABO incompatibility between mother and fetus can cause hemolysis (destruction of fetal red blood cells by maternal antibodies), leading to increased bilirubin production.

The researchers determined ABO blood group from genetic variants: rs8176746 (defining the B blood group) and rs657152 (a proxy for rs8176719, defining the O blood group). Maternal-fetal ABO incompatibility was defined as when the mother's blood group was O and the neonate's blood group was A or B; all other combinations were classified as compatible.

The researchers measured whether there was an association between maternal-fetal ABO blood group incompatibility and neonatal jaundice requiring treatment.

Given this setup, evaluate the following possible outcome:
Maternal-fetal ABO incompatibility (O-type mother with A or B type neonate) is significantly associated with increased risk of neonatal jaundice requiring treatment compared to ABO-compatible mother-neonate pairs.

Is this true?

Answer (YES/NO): YES